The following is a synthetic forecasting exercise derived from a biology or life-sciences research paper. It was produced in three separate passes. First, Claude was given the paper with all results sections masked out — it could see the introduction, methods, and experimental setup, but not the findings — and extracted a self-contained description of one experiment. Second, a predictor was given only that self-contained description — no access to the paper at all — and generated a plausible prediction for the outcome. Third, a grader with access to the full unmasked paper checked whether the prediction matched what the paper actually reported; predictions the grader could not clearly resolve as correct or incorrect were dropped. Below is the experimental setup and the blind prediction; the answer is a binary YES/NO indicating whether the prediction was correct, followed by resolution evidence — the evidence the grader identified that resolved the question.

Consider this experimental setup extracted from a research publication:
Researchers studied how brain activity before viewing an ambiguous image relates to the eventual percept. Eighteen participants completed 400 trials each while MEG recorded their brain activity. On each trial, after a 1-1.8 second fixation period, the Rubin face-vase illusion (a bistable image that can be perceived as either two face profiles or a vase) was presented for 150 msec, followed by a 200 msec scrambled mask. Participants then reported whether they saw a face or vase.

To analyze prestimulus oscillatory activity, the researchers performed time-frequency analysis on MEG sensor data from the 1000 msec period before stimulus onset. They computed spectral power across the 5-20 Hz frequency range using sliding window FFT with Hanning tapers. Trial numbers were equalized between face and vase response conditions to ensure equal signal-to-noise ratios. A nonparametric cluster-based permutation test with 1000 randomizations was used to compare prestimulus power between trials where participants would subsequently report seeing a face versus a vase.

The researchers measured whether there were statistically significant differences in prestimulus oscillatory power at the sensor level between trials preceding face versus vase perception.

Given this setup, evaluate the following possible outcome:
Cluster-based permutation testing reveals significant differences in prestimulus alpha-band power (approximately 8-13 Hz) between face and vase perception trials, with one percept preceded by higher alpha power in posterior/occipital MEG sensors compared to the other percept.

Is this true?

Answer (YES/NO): NO